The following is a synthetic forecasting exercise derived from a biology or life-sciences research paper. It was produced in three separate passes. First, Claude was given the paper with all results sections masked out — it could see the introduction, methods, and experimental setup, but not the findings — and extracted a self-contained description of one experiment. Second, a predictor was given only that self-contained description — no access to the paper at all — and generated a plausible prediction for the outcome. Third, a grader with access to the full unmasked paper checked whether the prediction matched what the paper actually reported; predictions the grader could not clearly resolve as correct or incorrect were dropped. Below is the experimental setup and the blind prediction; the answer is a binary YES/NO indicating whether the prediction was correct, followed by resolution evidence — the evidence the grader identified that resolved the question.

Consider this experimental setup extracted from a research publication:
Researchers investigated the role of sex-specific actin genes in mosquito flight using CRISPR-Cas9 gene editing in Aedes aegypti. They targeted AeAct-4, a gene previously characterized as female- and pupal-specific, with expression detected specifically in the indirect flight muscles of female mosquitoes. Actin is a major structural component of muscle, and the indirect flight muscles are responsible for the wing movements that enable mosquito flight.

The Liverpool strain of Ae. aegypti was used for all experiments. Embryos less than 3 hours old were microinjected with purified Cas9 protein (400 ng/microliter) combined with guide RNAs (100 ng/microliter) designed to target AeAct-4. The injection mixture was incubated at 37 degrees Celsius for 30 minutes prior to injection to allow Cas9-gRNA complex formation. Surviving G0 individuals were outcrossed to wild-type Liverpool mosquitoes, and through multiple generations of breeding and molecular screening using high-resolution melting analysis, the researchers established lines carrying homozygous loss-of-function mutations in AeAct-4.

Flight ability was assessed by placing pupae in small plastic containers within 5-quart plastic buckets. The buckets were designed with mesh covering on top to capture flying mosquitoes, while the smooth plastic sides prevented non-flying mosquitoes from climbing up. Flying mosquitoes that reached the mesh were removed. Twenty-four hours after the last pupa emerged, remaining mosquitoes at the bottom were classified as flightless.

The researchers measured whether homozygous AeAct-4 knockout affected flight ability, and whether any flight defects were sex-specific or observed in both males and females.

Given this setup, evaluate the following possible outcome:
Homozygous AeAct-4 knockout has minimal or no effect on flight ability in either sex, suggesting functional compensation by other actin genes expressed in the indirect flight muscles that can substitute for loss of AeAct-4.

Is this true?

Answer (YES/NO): NO